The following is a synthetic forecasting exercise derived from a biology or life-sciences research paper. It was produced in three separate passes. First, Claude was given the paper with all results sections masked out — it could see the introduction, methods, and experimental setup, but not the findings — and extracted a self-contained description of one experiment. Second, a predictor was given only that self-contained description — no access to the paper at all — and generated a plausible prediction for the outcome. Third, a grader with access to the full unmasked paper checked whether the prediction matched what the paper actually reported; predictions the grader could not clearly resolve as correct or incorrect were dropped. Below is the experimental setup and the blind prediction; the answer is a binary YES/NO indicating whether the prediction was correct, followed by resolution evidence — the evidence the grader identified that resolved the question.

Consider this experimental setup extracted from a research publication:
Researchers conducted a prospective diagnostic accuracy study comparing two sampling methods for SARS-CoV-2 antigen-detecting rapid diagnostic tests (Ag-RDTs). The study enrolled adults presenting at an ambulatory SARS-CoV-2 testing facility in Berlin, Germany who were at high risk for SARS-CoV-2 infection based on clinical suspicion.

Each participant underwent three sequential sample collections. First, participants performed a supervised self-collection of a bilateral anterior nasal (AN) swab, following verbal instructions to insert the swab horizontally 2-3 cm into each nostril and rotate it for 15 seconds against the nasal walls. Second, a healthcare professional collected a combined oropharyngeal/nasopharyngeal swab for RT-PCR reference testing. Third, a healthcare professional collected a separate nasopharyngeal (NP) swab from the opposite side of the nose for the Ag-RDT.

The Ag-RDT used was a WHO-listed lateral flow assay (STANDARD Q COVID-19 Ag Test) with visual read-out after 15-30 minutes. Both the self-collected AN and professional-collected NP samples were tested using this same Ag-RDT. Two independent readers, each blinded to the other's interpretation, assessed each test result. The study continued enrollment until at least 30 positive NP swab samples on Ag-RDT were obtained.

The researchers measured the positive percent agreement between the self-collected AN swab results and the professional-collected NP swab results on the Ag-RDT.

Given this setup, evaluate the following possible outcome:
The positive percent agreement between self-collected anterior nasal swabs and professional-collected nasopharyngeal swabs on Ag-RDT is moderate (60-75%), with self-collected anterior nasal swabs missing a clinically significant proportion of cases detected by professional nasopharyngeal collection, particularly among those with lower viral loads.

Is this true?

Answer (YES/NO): NO